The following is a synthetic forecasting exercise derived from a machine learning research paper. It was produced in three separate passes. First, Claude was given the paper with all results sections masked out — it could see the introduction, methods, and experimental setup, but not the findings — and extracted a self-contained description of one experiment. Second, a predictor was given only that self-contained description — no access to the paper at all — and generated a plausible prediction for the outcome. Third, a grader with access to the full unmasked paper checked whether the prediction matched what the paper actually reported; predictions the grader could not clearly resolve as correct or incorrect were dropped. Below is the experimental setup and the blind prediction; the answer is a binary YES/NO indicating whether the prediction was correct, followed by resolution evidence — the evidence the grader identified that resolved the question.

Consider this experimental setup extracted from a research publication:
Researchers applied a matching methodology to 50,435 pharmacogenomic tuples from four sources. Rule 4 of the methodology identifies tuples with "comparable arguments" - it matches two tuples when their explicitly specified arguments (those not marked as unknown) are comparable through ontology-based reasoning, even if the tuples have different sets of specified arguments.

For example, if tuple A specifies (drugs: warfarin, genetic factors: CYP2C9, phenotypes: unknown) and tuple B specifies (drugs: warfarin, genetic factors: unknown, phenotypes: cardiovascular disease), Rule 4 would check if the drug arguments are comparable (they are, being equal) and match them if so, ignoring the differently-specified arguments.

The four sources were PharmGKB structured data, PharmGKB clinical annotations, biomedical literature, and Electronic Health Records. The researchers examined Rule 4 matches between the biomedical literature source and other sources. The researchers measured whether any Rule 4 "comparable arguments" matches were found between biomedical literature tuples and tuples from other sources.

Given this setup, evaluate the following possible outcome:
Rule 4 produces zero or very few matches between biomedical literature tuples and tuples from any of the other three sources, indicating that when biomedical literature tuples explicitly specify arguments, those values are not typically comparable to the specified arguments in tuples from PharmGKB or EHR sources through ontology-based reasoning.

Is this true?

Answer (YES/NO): YES